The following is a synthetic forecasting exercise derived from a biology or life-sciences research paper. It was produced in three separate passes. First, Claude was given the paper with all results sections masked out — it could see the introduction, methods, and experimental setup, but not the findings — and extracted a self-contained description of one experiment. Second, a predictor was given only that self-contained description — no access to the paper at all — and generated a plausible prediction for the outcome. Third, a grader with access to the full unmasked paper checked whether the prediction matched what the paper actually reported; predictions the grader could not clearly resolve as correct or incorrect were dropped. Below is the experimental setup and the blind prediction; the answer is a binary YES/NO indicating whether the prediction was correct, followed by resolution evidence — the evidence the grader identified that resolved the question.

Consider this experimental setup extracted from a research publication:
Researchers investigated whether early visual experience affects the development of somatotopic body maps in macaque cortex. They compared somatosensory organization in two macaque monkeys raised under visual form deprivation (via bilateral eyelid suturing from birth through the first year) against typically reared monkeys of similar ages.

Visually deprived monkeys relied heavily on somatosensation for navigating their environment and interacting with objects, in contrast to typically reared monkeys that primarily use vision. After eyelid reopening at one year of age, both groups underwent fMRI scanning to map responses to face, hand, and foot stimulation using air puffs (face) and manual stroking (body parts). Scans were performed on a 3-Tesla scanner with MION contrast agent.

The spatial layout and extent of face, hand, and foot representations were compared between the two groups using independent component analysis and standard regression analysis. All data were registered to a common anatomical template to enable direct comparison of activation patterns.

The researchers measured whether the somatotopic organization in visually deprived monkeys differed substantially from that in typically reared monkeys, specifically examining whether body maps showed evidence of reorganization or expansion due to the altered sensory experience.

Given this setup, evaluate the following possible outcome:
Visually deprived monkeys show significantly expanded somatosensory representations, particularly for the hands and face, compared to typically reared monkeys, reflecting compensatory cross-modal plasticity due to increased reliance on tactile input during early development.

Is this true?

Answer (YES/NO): NO